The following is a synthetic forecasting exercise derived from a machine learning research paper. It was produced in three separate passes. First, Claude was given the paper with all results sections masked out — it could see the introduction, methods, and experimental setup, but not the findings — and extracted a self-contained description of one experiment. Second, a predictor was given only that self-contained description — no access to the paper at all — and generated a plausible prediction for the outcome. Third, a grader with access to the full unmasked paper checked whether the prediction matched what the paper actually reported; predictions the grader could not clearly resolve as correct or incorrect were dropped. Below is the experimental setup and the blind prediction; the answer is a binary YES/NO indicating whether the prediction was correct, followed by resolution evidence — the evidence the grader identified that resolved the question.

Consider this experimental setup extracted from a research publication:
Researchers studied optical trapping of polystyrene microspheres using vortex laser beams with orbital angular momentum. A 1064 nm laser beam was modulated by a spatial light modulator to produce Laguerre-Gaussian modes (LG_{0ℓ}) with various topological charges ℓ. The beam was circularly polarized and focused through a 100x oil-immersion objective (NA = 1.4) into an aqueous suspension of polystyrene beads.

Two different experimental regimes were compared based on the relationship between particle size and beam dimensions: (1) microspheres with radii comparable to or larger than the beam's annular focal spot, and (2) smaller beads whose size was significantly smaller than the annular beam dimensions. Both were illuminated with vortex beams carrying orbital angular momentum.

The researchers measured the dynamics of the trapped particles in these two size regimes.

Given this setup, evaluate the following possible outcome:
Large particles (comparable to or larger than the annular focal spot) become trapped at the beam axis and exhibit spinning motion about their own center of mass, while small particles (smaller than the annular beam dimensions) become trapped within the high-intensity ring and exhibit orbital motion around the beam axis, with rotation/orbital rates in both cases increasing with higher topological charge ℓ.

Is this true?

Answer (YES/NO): NO